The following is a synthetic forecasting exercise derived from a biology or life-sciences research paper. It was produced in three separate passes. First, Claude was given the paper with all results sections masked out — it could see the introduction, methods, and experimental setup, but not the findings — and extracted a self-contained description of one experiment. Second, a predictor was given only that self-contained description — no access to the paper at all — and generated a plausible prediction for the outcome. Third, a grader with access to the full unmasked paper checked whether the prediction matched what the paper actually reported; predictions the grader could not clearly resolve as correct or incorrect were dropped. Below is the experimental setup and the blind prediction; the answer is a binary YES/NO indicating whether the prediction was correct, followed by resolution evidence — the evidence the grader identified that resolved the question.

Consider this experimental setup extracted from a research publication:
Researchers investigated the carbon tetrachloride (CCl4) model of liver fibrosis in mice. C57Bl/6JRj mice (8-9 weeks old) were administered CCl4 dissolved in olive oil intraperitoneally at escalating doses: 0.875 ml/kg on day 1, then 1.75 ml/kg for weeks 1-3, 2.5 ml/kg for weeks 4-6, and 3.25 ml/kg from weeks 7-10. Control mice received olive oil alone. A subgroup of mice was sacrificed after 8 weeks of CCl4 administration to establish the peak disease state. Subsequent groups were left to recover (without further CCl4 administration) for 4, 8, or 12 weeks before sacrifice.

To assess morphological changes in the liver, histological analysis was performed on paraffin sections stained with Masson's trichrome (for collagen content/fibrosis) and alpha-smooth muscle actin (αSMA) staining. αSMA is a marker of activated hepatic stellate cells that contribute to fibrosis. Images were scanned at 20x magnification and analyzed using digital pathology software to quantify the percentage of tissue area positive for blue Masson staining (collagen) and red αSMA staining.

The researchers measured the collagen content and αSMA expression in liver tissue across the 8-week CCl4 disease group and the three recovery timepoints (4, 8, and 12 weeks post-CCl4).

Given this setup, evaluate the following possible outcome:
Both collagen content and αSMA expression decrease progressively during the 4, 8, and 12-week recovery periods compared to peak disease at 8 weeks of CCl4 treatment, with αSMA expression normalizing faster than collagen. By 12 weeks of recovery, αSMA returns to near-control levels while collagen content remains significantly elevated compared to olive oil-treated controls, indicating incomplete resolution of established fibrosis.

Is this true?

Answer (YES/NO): NO